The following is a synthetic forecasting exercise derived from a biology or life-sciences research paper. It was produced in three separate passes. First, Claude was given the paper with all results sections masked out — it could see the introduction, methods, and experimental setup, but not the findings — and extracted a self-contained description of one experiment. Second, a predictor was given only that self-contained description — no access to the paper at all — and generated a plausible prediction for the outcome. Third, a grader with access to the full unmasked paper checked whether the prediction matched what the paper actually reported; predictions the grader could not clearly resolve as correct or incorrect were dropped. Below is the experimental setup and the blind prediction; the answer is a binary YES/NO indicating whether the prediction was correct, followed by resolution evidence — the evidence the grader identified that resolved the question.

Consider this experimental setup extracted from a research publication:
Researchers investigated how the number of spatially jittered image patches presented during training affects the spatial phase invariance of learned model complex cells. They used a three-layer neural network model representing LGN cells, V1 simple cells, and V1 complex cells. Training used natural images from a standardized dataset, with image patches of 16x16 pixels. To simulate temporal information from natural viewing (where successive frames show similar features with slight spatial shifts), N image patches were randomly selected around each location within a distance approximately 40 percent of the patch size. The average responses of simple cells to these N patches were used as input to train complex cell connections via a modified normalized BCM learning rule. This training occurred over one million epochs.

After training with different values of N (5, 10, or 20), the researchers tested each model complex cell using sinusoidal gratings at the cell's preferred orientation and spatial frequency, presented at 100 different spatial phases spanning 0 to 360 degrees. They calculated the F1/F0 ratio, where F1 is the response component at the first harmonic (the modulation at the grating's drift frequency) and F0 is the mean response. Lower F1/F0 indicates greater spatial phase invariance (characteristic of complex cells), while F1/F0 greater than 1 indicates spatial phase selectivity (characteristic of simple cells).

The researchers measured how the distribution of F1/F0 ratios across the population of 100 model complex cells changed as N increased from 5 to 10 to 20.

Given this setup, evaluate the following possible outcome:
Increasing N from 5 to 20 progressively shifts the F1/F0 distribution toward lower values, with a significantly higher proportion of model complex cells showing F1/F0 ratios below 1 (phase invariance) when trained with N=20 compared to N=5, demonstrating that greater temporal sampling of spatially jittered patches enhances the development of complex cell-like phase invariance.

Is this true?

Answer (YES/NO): YES